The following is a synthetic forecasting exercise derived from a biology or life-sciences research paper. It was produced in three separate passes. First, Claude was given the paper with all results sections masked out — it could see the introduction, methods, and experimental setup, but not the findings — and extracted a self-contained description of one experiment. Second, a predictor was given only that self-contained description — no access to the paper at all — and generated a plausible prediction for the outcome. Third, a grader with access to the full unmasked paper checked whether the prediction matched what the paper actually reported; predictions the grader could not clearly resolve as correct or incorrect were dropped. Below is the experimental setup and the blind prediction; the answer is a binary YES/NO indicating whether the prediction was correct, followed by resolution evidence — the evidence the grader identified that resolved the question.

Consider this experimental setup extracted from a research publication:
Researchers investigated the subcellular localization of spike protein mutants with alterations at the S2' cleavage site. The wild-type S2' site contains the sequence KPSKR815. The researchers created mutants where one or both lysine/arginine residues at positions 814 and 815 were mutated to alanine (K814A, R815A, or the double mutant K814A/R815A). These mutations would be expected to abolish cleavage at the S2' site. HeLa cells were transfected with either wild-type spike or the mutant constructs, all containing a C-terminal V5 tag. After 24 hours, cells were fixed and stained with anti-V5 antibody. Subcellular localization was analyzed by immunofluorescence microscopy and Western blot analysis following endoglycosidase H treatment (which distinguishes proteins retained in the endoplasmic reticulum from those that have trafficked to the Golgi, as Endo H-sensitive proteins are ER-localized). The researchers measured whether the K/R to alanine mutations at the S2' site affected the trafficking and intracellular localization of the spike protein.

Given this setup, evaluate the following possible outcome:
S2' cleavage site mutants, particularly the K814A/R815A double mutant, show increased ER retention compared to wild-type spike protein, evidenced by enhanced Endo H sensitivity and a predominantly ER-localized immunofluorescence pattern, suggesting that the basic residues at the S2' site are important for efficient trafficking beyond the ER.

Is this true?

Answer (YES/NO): YES